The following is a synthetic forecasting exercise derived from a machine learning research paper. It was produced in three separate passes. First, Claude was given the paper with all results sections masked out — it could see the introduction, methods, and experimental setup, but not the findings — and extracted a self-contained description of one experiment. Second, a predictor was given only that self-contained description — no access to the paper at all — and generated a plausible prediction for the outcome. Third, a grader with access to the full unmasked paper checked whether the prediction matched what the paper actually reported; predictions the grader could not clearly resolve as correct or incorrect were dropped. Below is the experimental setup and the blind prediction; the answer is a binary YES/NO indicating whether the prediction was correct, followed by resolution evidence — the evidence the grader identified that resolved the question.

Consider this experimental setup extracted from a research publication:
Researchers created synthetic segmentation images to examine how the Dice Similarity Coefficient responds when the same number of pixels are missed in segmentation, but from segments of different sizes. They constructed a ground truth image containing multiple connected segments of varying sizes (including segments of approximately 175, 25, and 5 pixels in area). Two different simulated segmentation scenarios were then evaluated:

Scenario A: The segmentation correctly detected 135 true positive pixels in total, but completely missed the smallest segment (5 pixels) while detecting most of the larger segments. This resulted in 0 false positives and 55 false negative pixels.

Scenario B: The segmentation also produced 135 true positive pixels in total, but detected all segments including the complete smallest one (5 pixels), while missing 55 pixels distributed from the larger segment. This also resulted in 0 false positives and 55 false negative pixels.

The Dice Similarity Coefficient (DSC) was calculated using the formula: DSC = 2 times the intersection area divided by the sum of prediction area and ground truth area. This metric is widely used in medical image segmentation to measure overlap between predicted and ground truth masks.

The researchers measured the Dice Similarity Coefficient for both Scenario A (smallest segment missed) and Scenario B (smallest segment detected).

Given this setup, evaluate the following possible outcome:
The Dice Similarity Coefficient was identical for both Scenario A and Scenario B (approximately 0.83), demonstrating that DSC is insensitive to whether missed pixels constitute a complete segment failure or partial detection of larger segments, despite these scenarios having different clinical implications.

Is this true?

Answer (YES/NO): YES